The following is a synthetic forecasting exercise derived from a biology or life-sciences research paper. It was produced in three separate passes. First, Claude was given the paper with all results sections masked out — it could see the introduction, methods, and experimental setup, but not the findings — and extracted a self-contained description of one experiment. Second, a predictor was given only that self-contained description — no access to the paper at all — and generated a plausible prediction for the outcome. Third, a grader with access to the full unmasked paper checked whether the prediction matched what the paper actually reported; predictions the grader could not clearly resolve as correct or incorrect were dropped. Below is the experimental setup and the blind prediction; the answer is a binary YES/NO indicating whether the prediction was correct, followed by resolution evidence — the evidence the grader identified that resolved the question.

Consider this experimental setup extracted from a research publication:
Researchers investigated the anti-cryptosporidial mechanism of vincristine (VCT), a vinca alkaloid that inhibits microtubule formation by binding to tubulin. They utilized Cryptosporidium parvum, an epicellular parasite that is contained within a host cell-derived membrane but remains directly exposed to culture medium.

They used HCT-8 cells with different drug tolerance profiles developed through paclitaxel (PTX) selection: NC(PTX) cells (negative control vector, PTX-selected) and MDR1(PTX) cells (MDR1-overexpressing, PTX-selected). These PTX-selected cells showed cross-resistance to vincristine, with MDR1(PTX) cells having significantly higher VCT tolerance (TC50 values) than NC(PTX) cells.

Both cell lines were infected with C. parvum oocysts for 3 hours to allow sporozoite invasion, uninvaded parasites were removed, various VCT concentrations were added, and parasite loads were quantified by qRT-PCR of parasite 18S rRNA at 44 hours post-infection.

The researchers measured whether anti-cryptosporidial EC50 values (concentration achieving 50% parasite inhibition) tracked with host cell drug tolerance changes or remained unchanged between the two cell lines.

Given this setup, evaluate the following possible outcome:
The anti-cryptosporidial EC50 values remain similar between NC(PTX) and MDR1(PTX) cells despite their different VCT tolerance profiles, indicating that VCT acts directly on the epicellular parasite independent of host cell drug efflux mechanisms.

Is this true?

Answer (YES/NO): NO